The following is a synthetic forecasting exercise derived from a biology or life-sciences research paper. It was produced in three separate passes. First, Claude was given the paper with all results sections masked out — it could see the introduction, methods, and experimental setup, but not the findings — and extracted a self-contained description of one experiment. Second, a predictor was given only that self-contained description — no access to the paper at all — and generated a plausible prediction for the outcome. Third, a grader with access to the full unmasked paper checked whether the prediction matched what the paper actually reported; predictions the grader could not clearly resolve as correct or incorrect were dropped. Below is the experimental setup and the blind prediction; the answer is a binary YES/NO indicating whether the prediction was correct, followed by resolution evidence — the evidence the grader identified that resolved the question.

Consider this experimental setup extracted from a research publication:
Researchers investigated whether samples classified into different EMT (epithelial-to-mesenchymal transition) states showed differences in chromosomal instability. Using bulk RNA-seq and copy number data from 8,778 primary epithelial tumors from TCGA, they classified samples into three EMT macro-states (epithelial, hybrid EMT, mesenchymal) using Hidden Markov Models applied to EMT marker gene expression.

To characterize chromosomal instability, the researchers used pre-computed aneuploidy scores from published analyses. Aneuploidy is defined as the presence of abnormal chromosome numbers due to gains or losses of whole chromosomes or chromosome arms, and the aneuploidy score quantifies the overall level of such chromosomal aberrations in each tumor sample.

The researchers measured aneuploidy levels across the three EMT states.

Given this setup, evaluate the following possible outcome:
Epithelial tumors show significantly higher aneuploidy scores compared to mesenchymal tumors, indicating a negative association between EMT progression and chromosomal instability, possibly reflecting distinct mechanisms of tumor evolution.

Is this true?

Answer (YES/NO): NO